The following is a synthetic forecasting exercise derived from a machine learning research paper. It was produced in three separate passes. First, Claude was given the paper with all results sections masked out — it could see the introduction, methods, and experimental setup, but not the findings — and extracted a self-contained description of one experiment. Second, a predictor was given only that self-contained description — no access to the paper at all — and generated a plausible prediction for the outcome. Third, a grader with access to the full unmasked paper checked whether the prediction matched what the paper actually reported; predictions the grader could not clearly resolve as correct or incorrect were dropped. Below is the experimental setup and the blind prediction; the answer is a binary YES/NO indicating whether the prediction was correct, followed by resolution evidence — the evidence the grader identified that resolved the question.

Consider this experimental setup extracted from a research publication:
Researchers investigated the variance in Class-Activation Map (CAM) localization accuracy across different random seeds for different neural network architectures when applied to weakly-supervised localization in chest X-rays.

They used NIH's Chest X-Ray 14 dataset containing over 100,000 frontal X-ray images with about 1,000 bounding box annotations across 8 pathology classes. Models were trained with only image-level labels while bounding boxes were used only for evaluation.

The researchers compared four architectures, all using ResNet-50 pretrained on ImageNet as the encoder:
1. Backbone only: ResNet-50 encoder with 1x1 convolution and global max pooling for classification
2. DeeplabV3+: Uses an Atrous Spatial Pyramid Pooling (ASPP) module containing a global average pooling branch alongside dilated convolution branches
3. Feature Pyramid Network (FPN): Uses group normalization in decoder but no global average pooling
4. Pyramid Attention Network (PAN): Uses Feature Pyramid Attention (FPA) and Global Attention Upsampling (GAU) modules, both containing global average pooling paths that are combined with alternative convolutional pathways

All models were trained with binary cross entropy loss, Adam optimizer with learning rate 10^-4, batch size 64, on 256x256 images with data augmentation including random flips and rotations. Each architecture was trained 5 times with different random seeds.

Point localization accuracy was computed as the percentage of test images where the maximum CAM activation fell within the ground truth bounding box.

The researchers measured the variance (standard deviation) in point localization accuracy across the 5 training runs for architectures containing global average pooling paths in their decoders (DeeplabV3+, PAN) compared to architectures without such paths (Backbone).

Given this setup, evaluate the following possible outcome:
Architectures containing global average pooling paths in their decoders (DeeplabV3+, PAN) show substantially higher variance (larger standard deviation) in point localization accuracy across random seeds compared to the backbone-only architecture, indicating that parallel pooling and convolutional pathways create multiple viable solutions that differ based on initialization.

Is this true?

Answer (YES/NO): YES